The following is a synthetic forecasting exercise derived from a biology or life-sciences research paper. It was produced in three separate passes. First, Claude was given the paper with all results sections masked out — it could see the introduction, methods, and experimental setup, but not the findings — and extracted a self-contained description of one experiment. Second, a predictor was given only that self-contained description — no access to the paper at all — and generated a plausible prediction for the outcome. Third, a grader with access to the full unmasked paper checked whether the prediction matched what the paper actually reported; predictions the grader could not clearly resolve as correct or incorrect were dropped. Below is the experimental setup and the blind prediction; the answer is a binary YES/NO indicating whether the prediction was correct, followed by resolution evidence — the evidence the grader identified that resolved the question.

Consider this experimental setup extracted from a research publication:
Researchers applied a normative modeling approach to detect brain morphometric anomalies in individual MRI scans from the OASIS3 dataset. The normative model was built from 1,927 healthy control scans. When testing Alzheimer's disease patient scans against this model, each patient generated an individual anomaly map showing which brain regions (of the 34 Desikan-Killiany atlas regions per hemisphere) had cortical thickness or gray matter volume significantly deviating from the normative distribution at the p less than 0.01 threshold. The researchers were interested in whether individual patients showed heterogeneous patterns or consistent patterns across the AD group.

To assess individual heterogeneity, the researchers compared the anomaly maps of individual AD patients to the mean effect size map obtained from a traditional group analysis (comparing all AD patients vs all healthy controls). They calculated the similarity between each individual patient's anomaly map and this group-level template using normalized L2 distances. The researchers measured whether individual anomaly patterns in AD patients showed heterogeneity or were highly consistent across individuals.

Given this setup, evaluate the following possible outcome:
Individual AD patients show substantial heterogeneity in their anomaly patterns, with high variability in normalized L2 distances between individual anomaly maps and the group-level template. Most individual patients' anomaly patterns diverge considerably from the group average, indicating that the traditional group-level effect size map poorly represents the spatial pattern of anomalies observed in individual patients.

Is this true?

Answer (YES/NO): YES